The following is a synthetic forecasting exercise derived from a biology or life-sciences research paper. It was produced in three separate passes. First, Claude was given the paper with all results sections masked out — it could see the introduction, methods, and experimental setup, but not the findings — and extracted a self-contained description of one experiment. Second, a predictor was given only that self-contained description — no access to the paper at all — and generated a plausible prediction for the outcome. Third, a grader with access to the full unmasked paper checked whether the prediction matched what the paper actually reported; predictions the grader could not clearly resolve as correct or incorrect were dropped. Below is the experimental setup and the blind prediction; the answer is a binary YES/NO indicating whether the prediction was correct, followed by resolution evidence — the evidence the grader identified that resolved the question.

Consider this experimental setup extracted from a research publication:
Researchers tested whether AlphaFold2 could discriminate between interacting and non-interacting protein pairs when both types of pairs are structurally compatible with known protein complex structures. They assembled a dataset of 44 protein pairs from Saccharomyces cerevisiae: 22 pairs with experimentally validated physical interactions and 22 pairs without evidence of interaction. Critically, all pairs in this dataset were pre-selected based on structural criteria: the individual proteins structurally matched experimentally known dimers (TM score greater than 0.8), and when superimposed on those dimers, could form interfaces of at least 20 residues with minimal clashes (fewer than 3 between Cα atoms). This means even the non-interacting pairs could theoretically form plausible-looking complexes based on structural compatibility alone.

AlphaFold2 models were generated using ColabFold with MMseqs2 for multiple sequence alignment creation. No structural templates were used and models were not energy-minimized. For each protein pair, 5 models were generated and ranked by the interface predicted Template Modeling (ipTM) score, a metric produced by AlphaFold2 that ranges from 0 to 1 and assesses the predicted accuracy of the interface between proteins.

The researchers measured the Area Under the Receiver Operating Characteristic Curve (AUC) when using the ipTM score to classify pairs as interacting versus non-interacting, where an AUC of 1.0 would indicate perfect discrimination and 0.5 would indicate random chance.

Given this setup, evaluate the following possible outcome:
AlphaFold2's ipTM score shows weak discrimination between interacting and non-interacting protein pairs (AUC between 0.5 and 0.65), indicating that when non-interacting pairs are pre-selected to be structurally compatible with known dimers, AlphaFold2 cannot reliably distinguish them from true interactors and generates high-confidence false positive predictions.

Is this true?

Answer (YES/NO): NO